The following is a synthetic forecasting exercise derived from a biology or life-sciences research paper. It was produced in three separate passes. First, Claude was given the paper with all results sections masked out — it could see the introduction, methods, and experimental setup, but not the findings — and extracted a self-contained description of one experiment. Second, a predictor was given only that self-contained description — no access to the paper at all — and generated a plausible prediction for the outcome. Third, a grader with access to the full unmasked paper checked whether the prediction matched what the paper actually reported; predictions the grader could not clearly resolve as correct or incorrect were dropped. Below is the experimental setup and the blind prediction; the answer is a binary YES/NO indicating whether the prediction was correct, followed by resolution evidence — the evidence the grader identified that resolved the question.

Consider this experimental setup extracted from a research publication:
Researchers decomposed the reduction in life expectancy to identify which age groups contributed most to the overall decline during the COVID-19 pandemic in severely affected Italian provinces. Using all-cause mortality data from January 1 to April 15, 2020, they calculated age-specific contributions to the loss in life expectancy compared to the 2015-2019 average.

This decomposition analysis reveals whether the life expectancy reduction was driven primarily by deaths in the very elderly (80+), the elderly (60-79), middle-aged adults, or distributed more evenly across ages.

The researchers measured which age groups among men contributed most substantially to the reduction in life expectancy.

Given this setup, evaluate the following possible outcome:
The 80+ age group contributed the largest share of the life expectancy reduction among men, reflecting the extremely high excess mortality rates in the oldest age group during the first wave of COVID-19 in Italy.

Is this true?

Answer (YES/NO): NO